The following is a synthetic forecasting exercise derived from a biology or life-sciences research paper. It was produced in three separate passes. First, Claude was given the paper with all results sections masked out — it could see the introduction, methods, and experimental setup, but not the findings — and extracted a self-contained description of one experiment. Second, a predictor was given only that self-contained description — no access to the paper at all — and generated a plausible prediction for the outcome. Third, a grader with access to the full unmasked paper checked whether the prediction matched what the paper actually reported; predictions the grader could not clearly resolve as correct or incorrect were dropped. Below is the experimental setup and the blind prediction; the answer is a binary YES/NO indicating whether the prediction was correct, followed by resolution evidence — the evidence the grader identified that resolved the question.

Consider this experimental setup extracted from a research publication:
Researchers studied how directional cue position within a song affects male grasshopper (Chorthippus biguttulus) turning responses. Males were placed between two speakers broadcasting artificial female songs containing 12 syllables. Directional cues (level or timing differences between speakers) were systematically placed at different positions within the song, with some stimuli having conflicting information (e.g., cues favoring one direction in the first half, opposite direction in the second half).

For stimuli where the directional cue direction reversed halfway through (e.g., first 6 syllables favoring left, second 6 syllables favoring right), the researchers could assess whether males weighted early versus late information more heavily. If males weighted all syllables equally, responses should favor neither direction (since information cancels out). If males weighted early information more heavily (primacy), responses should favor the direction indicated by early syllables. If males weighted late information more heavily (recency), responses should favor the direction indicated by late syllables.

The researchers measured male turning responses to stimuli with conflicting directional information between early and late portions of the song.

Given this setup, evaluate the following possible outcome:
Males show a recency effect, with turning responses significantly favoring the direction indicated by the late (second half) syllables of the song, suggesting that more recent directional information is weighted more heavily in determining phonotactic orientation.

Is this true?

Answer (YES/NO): NO